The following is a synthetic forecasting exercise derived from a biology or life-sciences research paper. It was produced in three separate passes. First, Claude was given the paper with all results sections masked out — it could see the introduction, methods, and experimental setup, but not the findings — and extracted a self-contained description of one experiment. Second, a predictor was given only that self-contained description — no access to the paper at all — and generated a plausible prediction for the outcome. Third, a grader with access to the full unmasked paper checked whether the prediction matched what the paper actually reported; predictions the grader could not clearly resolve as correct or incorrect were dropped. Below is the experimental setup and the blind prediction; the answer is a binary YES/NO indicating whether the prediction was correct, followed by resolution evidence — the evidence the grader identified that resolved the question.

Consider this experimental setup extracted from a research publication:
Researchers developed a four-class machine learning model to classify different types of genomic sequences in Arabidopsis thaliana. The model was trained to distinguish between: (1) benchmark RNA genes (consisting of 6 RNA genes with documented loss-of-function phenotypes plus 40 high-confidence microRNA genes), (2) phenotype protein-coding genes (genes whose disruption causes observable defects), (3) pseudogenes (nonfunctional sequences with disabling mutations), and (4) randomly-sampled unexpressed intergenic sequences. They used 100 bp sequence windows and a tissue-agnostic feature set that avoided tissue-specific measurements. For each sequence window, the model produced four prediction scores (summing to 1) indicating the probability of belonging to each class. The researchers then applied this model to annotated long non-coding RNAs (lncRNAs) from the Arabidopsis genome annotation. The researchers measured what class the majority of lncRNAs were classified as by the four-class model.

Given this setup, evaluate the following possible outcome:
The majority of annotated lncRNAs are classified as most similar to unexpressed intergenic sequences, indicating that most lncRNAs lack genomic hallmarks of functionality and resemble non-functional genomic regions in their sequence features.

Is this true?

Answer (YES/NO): NO